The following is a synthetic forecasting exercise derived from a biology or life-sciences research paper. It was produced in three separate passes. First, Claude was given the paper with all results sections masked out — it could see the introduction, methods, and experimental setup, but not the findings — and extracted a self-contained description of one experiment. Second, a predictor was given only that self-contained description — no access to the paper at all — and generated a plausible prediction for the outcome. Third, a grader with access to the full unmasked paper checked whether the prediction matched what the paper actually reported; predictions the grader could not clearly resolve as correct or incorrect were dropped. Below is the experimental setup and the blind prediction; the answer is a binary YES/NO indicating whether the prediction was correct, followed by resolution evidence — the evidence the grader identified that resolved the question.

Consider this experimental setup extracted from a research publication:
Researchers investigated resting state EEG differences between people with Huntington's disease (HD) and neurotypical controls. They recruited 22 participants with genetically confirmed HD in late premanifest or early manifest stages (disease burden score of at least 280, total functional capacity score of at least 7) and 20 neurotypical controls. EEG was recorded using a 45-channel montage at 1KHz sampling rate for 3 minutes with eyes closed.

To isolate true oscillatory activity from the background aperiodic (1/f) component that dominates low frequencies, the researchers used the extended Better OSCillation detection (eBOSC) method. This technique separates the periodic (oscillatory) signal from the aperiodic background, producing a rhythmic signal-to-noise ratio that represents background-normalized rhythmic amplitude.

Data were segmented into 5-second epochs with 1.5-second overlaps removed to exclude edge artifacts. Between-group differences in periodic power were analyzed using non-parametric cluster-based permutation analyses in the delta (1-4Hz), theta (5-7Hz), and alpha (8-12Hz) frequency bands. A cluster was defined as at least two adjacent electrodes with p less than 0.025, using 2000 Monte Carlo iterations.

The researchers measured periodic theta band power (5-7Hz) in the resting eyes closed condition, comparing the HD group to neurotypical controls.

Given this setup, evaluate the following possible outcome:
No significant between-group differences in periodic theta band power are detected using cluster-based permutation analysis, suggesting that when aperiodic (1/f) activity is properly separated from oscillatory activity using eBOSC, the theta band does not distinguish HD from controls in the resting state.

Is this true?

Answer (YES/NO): NO